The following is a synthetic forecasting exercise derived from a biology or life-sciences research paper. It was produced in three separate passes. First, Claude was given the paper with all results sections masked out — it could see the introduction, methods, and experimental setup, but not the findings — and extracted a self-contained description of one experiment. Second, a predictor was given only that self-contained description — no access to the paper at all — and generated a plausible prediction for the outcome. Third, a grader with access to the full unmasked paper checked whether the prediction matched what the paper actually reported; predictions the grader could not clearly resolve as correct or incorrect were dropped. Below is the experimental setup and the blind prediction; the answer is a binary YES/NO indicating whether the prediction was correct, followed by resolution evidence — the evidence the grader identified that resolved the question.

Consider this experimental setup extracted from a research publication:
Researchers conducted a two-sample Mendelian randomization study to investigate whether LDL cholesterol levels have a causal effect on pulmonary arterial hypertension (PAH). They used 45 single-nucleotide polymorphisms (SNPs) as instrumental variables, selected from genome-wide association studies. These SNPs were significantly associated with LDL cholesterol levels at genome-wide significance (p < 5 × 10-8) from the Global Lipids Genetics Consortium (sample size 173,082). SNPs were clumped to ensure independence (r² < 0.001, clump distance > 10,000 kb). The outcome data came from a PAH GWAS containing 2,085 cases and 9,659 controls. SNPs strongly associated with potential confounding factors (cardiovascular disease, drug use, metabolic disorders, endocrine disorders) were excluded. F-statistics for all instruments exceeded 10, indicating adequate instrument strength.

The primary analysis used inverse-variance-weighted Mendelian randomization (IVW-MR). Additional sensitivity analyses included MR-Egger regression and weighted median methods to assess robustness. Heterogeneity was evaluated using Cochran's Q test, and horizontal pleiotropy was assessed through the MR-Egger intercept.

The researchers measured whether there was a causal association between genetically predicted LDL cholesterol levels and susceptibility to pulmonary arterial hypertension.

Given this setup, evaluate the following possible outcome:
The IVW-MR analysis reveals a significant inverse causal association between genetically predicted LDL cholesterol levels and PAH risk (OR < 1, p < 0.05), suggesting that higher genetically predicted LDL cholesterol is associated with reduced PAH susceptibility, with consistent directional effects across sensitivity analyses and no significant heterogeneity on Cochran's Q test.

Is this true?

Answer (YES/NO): NO